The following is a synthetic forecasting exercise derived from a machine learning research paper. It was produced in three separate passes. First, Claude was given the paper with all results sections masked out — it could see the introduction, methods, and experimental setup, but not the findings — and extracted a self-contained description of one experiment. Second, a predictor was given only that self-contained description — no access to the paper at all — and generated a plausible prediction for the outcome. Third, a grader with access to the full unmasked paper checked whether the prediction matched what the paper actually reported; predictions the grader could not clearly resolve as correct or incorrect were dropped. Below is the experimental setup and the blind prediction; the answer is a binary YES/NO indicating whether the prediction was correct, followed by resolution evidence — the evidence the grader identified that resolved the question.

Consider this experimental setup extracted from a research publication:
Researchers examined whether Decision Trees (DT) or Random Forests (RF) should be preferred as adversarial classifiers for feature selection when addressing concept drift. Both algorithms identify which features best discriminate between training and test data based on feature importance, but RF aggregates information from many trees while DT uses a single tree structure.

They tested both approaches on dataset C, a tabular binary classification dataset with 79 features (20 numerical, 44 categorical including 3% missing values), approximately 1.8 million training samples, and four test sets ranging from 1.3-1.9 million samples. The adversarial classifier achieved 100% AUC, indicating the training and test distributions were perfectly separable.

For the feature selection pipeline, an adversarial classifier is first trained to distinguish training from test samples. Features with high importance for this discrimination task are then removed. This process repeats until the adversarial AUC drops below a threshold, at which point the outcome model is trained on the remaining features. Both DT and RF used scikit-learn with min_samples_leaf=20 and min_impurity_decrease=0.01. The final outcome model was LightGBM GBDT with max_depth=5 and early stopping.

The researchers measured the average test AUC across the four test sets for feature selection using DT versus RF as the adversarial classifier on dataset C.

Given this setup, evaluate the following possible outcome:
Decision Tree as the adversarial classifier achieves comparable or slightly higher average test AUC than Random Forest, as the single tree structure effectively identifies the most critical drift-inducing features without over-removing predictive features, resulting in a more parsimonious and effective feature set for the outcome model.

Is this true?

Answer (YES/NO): NO